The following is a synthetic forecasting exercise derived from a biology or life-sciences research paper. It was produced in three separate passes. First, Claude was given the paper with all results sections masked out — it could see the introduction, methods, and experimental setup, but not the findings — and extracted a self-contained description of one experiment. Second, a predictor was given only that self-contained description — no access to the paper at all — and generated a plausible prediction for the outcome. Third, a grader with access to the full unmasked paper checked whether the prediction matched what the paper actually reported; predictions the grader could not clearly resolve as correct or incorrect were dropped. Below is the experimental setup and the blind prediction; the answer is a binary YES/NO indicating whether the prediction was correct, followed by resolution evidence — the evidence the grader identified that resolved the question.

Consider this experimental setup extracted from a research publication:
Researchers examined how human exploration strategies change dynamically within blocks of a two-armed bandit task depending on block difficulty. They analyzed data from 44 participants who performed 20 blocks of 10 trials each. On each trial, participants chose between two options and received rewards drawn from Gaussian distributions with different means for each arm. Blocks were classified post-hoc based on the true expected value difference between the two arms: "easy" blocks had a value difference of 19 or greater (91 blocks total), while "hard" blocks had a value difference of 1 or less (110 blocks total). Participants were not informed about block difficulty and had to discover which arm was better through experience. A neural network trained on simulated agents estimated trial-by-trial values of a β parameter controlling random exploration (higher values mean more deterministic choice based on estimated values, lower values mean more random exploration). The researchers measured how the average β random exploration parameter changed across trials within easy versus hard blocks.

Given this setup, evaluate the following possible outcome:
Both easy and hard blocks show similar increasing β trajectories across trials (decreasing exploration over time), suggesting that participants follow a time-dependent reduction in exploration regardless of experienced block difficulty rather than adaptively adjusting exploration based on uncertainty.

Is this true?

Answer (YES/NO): NO